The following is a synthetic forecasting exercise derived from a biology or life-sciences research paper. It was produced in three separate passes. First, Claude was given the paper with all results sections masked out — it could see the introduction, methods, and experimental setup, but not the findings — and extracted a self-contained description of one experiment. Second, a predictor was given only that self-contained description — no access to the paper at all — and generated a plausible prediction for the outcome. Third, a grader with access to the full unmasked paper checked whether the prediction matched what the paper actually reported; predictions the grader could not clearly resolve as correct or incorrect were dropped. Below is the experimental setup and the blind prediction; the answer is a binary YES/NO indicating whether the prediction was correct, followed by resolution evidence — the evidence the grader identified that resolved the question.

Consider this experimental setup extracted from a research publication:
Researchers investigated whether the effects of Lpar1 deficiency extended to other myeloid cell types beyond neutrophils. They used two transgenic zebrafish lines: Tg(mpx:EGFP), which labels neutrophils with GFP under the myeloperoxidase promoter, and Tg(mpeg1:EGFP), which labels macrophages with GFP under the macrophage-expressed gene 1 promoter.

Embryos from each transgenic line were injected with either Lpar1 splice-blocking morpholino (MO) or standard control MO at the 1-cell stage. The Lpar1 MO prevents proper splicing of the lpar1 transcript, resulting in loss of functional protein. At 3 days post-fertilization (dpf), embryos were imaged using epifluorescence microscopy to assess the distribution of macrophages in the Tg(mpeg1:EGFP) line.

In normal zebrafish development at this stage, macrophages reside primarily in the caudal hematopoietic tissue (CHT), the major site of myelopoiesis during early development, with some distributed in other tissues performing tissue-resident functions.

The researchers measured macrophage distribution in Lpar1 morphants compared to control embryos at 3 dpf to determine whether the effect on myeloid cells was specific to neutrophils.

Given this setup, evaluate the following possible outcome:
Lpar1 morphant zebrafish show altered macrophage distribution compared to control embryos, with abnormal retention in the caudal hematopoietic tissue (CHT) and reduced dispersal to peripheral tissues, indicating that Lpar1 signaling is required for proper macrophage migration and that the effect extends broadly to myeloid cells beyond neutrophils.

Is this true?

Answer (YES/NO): NO